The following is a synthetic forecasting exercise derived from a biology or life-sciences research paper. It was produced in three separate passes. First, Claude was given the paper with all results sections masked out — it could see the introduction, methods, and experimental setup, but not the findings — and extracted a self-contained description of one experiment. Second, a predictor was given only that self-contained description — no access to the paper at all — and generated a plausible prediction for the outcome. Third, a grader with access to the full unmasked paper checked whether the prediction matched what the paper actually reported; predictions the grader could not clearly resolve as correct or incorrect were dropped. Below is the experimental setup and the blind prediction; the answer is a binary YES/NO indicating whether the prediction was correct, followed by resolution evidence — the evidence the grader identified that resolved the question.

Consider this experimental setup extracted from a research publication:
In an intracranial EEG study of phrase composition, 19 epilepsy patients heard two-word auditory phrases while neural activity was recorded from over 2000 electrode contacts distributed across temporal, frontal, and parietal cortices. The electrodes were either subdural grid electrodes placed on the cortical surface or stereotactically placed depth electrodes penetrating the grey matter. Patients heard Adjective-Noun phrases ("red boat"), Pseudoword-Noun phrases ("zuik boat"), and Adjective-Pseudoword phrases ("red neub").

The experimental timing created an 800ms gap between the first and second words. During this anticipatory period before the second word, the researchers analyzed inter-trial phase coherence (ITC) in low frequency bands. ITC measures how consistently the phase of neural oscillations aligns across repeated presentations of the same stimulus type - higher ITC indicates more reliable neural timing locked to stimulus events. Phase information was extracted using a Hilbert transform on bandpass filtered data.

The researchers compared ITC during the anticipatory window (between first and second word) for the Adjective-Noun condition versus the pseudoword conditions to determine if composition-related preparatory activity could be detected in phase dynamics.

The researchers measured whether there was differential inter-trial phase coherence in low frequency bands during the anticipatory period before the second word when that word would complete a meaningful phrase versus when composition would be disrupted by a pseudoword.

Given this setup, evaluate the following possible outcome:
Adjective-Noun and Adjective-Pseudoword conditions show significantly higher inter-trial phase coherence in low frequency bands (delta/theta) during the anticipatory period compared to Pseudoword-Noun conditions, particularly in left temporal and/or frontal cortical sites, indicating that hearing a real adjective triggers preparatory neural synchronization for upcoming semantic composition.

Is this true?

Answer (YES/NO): NO